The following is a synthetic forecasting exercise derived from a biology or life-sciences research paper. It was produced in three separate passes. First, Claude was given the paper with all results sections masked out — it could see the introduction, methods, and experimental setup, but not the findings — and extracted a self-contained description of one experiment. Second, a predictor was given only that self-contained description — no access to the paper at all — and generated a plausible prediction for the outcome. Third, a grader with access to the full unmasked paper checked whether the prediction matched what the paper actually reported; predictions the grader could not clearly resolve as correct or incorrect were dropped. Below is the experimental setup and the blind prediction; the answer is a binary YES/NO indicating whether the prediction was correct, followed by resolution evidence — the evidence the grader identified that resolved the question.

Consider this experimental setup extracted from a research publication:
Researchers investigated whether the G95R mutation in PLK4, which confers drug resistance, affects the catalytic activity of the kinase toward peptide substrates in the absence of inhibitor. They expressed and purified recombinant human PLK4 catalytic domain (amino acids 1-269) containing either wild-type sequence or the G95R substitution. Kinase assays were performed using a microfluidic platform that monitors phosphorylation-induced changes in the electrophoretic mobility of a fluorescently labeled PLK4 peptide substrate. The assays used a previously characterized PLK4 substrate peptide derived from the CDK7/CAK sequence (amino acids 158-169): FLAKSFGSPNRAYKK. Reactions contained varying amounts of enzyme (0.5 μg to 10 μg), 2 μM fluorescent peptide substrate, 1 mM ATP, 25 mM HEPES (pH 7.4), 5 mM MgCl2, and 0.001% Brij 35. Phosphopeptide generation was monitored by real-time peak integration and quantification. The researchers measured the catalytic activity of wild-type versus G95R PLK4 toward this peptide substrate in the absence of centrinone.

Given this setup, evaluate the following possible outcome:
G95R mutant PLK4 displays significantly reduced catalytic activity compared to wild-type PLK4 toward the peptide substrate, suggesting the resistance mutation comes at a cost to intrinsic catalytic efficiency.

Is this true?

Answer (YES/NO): NO